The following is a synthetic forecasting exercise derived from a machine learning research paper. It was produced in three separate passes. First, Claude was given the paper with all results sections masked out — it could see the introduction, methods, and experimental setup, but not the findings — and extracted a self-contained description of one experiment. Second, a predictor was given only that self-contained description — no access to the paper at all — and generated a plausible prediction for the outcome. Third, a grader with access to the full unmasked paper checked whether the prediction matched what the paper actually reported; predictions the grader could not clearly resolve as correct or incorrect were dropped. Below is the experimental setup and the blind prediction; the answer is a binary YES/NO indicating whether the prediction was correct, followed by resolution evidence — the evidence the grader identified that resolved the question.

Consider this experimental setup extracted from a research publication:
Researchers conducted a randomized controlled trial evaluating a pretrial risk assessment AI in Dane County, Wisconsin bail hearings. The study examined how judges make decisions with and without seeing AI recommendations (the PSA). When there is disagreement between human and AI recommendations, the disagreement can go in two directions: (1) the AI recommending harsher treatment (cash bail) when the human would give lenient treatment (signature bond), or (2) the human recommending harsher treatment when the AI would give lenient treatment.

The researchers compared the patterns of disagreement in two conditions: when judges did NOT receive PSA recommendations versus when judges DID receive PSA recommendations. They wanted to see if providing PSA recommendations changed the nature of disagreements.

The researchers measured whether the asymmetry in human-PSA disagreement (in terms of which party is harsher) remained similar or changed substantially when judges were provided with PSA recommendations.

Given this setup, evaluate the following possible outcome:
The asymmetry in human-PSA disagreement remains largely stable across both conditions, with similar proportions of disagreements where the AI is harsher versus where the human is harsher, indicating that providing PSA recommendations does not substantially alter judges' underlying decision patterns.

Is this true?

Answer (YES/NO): YES